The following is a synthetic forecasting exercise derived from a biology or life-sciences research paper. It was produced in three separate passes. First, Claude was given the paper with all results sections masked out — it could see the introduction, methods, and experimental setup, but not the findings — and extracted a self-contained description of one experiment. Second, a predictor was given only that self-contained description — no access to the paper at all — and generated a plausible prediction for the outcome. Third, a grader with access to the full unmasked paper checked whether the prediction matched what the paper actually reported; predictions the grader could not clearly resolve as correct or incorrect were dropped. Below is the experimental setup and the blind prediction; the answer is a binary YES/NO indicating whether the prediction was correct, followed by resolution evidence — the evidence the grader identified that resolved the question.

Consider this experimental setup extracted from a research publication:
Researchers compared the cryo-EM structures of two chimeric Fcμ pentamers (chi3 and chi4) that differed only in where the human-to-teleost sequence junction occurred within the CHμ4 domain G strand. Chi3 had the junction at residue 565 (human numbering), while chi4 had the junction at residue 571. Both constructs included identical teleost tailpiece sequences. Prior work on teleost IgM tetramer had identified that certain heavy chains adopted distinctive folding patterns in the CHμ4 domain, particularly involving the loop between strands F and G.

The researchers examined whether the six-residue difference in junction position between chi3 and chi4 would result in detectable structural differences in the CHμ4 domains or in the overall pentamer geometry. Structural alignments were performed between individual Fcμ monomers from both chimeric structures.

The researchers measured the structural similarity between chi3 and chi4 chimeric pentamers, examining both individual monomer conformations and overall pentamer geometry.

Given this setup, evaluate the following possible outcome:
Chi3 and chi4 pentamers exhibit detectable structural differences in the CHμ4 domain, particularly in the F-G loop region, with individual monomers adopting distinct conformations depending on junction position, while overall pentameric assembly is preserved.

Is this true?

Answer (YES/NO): NO